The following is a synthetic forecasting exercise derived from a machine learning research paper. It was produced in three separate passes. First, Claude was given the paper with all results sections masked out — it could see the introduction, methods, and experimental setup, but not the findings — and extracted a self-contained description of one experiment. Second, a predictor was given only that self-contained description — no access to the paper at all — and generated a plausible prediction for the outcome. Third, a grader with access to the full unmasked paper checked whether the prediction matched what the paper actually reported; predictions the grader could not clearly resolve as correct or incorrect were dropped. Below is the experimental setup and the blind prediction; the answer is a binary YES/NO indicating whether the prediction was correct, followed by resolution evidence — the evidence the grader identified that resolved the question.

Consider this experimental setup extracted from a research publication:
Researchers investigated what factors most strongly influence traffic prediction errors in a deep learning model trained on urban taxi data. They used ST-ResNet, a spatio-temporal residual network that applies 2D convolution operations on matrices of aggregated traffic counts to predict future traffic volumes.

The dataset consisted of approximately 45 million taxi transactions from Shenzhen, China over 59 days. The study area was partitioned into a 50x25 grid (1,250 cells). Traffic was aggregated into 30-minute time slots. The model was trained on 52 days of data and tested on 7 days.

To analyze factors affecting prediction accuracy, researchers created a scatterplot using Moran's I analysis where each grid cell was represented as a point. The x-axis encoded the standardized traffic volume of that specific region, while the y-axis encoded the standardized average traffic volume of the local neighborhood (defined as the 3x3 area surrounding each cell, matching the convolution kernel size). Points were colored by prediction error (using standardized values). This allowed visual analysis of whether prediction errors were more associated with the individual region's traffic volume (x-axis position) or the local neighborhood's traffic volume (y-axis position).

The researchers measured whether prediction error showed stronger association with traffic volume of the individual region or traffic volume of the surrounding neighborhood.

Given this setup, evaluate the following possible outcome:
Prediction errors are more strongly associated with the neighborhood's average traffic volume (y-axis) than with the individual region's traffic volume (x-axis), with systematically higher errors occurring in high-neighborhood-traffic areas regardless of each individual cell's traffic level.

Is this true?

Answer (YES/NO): NO